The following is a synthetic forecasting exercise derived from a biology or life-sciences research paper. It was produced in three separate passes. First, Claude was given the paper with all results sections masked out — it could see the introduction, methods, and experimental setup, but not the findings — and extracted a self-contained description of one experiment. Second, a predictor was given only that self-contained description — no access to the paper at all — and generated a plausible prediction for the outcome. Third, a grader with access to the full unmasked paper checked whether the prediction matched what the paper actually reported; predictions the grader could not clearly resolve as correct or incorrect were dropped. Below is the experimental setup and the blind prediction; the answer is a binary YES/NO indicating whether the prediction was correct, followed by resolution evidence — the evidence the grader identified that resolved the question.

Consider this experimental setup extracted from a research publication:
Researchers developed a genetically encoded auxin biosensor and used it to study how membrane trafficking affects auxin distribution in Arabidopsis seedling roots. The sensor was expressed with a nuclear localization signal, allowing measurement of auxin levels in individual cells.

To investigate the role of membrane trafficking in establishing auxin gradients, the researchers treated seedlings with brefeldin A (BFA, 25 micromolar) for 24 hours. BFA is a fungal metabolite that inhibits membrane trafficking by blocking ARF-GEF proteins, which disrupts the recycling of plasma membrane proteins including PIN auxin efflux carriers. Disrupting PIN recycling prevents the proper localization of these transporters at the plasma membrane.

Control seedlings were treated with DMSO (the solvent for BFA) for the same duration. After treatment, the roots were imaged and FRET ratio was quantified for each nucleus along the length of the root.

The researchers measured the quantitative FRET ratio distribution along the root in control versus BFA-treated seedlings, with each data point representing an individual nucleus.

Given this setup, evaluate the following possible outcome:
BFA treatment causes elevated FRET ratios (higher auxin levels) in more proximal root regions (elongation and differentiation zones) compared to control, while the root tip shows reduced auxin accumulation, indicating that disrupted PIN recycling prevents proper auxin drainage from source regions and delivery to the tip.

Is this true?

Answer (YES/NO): NO